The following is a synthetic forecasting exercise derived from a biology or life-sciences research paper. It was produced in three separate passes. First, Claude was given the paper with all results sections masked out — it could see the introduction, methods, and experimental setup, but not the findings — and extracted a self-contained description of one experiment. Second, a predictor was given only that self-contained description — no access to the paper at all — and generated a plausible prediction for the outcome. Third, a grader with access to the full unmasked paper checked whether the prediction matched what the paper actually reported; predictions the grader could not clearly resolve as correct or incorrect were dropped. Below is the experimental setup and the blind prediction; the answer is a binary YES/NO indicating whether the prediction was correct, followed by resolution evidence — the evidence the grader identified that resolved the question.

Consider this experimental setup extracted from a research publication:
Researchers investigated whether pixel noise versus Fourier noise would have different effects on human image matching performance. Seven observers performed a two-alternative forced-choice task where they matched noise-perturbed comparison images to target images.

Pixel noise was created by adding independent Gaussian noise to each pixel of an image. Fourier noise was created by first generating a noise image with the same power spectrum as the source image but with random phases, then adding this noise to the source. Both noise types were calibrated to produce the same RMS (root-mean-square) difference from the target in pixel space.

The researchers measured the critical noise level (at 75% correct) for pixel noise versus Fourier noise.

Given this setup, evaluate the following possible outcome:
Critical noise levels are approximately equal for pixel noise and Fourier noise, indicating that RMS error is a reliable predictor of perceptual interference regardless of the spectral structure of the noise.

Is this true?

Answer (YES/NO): NO